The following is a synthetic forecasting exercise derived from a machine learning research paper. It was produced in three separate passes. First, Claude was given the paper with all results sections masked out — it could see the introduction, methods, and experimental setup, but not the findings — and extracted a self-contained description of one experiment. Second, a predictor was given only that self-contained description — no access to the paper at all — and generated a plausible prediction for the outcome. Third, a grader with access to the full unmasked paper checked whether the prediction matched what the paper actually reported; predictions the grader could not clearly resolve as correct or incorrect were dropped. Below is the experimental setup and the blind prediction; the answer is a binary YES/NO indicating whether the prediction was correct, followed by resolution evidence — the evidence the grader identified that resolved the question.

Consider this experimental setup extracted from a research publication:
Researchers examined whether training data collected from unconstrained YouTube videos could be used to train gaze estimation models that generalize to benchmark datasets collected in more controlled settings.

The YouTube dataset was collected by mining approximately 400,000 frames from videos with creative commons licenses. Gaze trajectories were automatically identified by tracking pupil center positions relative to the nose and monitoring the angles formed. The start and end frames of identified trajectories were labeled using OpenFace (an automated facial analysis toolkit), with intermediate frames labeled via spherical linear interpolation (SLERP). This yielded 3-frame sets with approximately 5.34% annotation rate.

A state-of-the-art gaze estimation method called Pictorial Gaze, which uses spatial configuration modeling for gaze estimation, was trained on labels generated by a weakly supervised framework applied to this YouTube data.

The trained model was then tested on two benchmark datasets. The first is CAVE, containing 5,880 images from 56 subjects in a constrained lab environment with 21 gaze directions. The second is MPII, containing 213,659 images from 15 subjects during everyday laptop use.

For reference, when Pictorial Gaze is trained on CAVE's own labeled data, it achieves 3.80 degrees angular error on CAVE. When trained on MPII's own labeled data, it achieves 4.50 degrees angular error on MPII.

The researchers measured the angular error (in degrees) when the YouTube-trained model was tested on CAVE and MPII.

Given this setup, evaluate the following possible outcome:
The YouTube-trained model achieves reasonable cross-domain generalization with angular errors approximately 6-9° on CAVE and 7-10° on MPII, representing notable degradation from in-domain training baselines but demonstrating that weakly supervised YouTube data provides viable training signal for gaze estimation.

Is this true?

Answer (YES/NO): NO